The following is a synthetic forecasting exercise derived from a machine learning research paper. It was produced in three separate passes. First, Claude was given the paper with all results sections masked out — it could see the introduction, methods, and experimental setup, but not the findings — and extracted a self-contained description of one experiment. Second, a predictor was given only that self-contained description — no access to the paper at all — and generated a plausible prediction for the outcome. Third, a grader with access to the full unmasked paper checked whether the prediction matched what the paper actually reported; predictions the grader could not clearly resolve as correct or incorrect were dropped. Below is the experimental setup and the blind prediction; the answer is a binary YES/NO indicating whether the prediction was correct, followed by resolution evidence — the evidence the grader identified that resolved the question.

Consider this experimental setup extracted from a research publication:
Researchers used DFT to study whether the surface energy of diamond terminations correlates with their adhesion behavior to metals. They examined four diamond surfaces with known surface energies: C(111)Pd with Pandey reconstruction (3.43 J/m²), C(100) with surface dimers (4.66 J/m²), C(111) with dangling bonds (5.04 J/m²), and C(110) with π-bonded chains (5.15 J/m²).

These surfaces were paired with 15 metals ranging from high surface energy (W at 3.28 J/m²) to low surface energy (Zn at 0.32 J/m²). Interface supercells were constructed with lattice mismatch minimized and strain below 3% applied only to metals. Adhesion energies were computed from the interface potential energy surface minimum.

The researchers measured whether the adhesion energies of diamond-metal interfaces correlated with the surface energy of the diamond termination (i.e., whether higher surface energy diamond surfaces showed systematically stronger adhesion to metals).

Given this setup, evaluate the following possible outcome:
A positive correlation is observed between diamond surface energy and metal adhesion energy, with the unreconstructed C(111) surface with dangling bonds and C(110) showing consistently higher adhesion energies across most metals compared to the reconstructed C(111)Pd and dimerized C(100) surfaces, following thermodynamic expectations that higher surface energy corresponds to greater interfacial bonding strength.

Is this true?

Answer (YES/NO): YES